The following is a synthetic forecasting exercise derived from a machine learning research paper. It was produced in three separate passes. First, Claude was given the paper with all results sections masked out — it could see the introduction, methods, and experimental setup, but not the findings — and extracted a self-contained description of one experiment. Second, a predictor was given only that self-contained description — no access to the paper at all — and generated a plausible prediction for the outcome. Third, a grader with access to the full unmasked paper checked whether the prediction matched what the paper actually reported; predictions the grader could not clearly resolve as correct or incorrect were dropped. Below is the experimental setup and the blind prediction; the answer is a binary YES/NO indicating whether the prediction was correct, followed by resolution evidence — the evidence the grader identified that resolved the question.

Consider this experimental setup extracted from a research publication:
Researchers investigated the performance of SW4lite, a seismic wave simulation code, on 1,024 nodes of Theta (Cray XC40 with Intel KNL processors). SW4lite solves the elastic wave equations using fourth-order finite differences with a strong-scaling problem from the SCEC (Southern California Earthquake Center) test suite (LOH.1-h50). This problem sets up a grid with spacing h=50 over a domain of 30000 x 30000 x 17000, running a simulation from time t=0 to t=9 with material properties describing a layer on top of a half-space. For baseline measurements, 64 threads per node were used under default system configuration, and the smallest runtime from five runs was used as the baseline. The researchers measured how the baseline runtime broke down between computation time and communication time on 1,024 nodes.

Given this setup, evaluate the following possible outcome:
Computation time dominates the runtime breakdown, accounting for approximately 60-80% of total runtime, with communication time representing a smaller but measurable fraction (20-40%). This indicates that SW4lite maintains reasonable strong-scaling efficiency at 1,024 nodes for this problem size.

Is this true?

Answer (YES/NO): NO